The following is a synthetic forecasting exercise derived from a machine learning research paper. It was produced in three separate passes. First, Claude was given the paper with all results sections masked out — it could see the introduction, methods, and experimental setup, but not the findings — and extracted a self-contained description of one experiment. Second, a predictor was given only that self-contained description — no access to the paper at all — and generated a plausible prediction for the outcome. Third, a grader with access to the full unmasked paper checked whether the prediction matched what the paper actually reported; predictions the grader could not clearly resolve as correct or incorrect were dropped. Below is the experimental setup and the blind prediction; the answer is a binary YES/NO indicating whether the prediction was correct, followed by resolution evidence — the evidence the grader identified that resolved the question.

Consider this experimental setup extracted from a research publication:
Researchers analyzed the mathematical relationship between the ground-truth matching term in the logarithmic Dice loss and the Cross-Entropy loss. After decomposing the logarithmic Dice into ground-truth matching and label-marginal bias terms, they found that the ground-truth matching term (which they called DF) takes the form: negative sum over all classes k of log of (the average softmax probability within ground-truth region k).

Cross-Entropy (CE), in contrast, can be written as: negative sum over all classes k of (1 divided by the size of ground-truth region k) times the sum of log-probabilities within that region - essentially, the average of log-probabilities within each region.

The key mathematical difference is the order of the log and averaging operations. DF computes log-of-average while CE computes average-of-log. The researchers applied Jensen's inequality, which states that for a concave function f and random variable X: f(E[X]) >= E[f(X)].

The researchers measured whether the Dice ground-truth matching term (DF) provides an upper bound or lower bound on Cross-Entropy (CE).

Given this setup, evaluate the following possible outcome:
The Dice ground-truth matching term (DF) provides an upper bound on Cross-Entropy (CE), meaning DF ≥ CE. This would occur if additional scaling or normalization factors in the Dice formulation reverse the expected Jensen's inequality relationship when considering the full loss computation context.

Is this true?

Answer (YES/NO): NO